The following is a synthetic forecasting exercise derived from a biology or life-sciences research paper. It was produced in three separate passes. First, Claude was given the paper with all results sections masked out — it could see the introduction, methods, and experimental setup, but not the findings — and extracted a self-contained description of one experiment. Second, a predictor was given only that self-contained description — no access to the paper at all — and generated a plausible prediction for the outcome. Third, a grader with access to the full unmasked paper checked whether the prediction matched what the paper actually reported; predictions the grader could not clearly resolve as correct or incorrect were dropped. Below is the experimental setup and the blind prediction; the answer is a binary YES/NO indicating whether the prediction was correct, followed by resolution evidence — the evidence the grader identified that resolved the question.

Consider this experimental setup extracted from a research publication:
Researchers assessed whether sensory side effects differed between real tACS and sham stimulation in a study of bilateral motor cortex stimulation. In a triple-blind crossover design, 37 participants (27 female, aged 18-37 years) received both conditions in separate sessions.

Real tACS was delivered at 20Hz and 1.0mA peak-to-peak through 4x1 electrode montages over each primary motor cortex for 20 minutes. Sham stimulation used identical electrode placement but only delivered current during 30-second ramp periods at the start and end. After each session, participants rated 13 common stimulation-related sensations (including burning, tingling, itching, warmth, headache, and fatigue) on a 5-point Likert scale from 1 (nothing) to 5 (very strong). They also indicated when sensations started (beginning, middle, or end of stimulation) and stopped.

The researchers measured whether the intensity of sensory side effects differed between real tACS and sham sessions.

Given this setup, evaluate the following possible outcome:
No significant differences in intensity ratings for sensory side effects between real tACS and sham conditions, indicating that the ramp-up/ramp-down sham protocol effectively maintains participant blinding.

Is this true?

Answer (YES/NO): YES